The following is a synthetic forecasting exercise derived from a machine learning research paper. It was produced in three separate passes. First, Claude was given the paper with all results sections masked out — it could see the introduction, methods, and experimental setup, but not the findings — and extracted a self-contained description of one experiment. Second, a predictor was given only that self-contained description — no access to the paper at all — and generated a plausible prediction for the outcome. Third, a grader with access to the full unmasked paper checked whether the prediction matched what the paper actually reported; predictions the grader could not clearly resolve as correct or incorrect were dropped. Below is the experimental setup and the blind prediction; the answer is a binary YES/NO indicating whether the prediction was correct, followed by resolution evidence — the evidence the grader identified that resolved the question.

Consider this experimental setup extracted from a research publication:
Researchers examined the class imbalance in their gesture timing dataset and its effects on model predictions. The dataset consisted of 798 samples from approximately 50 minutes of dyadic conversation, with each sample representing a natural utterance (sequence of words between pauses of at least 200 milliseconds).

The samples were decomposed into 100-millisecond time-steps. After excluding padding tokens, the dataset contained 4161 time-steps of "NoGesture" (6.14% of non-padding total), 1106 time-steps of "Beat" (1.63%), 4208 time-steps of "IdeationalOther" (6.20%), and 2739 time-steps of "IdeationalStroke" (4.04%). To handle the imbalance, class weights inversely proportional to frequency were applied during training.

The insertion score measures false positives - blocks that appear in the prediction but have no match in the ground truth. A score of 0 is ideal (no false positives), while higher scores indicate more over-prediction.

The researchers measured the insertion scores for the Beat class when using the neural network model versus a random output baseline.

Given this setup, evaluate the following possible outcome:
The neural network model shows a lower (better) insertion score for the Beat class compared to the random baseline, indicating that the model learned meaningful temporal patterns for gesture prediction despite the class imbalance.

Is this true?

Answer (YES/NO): NO